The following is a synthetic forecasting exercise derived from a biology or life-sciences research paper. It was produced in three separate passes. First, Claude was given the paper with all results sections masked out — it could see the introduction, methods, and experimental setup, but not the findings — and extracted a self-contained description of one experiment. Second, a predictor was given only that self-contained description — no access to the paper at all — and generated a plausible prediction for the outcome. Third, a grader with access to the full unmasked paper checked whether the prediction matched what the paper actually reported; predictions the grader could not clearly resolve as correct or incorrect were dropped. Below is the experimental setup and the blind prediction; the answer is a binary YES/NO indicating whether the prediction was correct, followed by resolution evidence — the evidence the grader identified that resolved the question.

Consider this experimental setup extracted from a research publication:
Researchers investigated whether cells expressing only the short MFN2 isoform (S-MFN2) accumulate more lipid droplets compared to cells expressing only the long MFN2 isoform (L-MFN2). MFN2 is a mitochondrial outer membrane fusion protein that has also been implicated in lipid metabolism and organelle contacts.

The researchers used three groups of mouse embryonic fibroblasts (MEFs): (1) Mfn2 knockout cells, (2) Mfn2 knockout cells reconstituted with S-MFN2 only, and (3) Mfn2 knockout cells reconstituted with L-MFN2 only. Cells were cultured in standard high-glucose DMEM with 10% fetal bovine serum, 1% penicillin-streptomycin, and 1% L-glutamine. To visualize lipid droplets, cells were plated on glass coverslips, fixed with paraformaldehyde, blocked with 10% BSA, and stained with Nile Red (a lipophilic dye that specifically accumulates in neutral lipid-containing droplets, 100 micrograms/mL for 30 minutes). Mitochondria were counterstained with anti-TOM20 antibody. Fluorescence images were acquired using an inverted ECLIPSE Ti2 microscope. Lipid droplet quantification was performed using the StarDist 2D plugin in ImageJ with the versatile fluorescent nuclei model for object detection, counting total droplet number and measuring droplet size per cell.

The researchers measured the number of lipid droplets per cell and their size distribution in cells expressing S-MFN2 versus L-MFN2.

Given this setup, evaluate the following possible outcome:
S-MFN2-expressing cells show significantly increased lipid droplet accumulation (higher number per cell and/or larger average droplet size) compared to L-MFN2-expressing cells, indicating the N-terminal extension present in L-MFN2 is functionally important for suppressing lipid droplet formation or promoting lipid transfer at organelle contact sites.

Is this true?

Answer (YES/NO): YES